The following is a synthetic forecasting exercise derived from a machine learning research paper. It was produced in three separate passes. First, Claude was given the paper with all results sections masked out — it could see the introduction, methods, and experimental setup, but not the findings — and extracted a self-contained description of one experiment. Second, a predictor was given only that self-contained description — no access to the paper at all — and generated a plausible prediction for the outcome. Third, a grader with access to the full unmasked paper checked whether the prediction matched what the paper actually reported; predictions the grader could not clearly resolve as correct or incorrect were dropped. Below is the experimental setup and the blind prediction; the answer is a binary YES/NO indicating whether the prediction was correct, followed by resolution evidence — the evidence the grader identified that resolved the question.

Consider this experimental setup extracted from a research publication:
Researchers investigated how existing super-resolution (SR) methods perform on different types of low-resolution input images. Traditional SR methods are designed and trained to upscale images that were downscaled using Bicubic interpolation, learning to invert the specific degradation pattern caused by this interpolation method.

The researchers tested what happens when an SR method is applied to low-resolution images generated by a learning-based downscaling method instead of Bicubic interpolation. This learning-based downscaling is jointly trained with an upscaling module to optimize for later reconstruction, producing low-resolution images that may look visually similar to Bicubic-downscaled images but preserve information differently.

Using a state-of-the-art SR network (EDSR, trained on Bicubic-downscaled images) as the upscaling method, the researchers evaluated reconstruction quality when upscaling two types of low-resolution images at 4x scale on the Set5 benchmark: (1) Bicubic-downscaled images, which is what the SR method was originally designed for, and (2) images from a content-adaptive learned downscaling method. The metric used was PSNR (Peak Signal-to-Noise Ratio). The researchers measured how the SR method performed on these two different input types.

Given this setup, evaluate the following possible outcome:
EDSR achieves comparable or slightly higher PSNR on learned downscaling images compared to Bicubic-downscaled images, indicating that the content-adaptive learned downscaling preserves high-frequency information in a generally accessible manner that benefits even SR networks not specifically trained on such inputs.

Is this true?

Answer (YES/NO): YES